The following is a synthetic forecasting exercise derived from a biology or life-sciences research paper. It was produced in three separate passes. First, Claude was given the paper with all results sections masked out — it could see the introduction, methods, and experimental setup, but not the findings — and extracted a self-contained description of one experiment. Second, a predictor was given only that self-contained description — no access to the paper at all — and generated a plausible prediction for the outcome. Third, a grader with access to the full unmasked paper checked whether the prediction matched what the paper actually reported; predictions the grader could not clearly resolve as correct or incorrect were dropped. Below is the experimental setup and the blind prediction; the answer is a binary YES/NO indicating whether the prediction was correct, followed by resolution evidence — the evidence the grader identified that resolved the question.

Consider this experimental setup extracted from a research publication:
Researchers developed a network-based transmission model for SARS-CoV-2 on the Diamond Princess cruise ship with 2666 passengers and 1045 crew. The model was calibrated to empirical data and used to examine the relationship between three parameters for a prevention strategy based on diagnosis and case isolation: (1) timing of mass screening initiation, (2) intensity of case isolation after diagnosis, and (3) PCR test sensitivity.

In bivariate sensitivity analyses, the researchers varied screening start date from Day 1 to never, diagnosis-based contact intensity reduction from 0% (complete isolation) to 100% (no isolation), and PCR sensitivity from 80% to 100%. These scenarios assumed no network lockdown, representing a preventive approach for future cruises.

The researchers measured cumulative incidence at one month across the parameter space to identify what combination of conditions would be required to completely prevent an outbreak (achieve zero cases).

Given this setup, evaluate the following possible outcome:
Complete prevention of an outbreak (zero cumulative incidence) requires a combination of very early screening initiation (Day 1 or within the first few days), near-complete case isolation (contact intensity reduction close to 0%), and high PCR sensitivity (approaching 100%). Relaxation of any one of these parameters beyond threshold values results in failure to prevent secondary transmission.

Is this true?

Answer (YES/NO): NO